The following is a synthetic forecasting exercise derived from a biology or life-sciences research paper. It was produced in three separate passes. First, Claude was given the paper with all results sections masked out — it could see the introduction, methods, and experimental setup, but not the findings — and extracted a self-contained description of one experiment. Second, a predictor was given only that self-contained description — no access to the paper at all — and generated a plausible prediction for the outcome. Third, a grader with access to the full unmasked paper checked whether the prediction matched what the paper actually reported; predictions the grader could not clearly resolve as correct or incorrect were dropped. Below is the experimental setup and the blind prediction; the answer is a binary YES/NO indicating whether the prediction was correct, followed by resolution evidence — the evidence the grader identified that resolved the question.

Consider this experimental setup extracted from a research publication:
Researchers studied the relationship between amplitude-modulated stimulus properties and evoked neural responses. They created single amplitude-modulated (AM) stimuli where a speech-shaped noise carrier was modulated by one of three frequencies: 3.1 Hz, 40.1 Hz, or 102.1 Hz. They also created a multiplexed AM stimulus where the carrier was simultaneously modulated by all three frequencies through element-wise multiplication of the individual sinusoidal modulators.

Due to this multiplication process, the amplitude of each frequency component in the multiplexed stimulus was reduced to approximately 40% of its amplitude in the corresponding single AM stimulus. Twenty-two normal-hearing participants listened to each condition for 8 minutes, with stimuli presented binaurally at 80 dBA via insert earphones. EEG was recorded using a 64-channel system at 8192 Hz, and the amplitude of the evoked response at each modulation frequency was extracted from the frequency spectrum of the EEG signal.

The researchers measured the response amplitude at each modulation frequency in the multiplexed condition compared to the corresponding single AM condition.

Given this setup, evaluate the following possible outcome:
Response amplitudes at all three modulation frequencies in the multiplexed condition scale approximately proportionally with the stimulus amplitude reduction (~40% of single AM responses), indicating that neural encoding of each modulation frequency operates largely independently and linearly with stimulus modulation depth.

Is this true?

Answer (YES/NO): NO